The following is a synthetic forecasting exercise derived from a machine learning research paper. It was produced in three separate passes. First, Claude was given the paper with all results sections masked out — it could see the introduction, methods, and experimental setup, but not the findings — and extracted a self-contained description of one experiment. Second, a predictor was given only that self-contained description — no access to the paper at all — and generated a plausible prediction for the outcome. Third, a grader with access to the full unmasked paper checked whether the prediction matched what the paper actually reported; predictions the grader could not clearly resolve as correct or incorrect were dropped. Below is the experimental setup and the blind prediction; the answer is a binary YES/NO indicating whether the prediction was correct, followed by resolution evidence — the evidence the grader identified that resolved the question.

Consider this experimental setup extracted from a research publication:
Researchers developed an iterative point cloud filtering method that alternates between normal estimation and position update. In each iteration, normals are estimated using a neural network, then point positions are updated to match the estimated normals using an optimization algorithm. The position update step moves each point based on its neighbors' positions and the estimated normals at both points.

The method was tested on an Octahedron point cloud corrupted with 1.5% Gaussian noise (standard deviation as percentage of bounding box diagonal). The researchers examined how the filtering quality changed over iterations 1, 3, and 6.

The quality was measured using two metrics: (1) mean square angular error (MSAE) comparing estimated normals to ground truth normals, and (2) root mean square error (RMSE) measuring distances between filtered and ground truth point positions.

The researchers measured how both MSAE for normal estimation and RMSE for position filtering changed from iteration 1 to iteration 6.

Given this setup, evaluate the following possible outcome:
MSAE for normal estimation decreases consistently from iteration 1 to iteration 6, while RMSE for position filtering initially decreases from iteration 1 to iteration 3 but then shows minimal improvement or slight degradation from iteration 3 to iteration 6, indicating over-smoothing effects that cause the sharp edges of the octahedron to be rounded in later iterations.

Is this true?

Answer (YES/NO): NO